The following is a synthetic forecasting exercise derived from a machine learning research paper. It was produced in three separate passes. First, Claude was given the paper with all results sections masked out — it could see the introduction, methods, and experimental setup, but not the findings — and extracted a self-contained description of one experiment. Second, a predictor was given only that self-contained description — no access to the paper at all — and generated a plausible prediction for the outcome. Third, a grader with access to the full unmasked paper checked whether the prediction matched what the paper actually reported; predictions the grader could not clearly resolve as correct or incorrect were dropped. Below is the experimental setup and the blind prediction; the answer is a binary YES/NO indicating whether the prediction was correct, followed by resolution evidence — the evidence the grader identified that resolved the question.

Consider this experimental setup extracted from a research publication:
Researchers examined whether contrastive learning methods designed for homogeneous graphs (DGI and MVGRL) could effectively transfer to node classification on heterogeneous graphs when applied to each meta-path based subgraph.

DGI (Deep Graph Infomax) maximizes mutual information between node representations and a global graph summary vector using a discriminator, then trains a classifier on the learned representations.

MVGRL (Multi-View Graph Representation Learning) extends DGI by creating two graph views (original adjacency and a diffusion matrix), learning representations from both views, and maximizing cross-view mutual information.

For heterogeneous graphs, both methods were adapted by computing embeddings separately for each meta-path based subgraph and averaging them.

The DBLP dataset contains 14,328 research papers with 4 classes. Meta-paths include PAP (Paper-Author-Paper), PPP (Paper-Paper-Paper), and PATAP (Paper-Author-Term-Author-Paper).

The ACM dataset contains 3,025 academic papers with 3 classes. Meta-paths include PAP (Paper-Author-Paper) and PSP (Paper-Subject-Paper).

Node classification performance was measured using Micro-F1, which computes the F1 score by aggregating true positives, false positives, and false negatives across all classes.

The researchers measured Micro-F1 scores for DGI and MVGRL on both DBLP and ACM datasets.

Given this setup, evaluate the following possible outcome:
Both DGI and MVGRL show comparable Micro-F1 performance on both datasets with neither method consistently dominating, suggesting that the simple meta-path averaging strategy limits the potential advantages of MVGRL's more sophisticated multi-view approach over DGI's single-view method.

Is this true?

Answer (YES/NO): YES